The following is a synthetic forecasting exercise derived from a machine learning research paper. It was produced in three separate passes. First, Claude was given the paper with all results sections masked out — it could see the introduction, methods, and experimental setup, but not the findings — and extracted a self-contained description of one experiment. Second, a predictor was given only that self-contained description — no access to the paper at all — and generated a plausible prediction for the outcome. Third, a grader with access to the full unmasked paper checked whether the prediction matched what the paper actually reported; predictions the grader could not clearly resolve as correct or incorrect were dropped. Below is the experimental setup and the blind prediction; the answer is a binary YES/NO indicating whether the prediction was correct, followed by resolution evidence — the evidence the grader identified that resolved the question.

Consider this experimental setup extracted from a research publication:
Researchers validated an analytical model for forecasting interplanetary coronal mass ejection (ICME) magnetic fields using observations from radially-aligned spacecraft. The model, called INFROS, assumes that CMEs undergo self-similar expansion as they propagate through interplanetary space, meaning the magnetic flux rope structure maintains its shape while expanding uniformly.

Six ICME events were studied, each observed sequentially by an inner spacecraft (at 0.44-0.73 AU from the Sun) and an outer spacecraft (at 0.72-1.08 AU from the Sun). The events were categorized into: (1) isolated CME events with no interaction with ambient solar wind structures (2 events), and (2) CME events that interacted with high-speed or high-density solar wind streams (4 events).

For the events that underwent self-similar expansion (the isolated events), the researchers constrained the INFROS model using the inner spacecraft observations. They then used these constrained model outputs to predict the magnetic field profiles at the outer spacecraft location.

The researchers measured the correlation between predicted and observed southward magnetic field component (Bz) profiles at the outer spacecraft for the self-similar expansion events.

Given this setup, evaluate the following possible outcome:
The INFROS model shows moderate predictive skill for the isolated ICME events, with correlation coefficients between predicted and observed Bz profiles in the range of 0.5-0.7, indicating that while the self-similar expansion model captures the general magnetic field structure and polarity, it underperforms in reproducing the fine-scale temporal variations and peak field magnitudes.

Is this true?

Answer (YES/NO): NO